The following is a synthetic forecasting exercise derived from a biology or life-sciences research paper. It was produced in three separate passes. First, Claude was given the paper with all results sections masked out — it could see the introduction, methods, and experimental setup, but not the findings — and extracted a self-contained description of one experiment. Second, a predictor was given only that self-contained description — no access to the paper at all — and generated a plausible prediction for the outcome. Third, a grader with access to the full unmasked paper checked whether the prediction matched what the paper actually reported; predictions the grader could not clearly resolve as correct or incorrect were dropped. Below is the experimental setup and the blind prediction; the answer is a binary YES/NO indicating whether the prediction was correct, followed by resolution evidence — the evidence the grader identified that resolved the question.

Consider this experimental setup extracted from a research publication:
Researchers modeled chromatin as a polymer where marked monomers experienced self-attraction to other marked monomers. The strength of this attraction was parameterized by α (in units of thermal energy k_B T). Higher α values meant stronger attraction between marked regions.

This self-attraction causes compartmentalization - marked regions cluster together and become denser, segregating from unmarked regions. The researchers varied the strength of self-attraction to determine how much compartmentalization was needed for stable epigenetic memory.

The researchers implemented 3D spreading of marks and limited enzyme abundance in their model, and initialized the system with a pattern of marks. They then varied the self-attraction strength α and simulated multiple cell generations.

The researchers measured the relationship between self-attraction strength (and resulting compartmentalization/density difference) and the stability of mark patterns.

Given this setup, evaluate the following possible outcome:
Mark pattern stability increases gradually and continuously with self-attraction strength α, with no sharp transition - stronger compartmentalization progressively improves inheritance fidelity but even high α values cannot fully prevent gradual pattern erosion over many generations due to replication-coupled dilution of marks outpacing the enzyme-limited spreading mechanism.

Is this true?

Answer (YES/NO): NO